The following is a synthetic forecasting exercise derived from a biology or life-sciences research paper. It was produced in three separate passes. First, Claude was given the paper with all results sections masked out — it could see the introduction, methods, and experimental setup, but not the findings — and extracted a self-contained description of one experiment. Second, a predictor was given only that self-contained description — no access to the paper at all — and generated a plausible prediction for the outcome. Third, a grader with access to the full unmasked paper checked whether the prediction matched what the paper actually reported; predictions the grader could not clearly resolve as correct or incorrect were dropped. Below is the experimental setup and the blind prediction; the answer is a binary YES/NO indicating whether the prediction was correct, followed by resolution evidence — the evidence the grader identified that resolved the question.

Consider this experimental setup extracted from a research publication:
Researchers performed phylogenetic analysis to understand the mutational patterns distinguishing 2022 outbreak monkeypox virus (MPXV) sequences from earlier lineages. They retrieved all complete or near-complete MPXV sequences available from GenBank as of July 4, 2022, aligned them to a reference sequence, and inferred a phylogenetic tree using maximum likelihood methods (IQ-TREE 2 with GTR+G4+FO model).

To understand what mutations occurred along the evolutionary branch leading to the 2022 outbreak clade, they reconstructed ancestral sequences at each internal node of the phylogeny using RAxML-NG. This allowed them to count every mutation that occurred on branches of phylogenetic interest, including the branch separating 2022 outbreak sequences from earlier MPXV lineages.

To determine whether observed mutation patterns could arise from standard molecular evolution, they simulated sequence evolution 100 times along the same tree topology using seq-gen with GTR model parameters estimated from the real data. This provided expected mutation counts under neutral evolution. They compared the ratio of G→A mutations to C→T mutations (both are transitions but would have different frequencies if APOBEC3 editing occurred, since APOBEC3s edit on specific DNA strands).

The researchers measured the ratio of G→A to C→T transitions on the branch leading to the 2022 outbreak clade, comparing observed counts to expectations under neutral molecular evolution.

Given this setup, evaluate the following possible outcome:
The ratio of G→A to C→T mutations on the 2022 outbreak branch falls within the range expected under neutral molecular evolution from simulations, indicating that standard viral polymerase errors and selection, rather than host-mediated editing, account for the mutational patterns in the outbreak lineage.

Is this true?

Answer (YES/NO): NO